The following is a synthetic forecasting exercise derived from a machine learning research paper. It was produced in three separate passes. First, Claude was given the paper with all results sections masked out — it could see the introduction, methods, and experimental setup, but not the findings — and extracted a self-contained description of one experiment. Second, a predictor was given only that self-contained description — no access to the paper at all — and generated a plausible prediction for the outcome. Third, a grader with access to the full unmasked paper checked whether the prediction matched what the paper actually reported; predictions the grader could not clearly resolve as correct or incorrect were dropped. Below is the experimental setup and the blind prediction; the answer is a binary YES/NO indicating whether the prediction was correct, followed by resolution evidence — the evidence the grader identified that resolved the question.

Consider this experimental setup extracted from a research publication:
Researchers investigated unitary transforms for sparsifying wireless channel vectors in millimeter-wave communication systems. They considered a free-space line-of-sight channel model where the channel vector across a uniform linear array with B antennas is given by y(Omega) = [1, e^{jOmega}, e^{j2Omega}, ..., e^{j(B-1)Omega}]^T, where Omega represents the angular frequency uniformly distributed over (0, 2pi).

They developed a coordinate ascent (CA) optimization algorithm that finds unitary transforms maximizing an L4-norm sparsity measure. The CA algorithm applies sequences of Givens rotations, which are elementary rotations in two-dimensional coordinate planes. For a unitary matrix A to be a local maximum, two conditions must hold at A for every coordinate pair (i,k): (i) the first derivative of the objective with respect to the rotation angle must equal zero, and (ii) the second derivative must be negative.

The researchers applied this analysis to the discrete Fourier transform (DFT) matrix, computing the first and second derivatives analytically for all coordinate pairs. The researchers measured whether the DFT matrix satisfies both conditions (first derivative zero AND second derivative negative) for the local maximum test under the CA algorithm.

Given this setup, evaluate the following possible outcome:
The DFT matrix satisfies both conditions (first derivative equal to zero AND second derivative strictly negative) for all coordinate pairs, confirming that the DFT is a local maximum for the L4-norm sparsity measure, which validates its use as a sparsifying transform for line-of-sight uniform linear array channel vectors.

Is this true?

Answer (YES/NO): YES